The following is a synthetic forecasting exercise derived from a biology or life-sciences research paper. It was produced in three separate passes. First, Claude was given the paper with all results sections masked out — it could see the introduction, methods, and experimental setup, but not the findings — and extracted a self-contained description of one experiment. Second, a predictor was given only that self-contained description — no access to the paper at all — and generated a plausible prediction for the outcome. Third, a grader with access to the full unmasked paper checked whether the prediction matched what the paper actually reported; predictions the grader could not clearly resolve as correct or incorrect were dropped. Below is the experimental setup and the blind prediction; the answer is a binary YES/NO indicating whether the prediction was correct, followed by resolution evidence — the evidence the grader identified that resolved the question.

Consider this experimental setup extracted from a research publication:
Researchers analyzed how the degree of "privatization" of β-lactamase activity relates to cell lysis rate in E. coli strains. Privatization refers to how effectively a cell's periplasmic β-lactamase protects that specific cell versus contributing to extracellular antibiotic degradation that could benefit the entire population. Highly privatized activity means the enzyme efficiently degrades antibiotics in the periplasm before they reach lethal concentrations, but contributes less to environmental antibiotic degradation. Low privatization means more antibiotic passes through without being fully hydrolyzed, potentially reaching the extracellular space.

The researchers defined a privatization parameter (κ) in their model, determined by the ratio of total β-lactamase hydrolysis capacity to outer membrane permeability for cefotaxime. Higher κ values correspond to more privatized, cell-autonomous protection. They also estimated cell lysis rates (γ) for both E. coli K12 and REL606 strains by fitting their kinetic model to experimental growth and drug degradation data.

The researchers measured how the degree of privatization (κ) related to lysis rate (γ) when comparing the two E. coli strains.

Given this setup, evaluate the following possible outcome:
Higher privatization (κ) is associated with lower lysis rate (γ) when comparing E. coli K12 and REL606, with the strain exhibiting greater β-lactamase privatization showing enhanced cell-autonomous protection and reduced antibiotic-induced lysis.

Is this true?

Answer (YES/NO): NO